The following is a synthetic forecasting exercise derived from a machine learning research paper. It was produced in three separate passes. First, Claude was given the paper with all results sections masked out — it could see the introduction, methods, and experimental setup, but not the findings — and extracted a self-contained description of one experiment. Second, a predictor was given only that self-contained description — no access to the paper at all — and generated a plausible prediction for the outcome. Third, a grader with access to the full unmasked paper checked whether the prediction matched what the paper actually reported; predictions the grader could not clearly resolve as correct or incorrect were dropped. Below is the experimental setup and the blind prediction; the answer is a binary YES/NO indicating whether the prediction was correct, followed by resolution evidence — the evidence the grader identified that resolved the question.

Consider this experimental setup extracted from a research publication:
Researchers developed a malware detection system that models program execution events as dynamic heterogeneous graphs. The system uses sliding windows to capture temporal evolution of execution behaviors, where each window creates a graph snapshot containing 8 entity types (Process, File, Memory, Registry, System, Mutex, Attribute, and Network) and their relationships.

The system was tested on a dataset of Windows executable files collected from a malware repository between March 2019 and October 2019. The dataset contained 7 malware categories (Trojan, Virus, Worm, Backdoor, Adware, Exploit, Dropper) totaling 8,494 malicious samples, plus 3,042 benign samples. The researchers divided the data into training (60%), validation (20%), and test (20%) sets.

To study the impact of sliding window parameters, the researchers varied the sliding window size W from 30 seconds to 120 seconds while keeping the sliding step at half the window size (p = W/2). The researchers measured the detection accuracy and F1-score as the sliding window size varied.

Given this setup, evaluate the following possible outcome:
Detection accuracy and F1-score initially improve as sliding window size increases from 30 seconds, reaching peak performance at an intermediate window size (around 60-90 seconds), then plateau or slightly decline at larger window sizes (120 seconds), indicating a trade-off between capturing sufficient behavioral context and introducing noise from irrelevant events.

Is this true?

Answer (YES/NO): NO